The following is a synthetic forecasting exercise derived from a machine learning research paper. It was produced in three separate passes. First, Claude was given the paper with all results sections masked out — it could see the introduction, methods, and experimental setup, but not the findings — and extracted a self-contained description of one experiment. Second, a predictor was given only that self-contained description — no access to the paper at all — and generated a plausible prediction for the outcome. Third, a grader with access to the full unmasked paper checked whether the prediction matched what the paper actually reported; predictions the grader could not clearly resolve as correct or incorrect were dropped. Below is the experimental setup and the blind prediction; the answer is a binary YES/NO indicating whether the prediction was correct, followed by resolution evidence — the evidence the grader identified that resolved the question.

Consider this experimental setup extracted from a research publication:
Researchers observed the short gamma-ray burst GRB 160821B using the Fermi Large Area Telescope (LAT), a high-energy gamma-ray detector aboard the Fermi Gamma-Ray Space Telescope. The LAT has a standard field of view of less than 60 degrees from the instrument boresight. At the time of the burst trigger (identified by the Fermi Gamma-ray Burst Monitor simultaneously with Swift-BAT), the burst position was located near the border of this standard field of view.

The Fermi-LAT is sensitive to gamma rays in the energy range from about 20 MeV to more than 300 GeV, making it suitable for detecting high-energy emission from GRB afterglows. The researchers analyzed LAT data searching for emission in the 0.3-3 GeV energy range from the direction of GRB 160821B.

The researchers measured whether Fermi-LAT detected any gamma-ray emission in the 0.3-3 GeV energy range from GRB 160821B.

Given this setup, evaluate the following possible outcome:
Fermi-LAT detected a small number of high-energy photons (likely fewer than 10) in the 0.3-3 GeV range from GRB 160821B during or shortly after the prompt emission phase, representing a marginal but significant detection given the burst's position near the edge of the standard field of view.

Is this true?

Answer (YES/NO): NO